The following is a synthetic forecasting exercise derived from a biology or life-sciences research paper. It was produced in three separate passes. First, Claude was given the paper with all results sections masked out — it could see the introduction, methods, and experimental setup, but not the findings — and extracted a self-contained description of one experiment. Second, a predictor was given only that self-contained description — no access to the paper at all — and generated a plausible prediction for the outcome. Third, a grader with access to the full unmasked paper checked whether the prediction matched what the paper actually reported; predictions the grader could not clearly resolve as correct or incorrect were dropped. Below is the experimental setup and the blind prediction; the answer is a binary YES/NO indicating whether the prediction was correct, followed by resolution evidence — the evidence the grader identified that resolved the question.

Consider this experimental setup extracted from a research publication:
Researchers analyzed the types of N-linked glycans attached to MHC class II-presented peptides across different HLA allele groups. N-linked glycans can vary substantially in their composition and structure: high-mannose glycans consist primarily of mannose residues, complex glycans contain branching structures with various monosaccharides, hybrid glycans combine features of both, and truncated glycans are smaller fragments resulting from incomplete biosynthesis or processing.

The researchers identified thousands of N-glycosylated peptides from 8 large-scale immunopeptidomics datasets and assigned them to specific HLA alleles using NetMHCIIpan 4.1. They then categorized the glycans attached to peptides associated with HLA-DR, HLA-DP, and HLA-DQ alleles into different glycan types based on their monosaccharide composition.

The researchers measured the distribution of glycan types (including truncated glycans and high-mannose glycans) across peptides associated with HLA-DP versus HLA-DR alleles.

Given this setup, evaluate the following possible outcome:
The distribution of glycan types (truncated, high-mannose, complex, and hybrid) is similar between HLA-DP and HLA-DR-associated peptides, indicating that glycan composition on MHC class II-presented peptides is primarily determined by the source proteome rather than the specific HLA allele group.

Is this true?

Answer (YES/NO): NO